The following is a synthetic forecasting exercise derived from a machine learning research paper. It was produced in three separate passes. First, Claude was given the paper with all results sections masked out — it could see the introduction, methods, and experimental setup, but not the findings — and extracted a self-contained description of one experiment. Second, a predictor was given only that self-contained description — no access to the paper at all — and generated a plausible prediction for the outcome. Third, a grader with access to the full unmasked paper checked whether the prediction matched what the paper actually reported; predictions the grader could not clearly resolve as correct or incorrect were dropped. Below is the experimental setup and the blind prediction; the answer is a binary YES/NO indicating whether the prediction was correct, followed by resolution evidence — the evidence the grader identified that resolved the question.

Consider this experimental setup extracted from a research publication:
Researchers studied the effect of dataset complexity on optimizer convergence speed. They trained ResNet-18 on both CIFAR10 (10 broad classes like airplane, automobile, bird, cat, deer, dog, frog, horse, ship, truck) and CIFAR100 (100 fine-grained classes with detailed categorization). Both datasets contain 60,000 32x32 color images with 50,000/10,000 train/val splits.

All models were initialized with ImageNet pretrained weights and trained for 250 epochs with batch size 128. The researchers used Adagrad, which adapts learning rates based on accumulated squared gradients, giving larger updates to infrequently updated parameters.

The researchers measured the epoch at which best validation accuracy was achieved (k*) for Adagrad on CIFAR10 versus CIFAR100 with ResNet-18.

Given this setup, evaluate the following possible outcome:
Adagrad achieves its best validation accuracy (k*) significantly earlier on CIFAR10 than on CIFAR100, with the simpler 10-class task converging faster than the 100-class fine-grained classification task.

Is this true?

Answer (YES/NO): YES